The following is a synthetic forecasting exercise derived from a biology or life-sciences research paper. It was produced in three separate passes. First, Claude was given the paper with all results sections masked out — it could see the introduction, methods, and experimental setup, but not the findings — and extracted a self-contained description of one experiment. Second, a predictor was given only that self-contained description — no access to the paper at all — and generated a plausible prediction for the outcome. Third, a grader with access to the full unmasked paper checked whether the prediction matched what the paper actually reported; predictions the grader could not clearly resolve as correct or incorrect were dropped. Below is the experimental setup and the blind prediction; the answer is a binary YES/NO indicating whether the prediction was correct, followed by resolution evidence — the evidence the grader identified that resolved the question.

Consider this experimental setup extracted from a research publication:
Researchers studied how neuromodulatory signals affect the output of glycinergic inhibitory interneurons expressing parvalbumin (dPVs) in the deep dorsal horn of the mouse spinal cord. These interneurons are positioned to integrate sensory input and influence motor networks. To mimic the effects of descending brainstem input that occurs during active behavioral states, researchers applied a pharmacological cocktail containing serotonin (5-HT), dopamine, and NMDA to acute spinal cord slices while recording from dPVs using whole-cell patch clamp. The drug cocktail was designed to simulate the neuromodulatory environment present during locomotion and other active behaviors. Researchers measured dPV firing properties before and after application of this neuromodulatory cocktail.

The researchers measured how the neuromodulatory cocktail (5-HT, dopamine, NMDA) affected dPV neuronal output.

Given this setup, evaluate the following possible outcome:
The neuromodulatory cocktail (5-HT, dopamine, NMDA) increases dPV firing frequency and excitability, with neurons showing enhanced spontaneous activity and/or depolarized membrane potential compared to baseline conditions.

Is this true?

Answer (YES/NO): YES